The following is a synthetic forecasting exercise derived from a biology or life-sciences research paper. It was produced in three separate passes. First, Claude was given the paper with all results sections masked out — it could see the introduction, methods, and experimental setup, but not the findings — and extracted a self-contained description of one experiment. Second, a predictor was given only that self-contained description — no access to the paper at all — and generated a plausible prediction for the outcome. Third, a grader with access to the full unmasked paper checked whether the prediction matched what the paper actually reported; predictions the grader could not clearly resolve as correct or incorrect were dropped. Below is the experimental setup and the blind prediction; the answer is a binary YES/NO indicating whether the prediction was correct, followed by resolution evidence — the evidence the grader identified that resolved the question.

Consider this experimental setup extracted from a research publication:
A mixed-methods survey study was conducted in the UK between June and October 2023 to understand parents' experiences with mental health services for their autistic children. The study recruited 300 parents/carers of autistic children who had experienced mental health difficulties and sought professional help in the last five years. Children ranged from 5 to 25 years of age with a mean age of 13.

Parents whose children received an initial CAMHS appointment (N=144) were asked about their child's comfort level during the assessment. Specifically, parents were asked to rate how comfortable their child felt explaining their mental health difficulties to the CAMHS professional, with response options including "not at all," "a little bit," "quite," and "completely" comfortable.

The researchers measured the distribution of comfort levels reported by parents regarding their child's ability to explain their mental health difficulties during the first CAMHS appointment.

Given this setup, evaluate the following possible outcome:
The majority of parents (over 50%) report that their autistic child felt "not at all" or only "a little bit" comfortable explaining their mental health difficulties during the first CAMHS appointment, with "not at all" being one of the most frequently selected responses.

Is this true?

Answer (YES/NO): YES